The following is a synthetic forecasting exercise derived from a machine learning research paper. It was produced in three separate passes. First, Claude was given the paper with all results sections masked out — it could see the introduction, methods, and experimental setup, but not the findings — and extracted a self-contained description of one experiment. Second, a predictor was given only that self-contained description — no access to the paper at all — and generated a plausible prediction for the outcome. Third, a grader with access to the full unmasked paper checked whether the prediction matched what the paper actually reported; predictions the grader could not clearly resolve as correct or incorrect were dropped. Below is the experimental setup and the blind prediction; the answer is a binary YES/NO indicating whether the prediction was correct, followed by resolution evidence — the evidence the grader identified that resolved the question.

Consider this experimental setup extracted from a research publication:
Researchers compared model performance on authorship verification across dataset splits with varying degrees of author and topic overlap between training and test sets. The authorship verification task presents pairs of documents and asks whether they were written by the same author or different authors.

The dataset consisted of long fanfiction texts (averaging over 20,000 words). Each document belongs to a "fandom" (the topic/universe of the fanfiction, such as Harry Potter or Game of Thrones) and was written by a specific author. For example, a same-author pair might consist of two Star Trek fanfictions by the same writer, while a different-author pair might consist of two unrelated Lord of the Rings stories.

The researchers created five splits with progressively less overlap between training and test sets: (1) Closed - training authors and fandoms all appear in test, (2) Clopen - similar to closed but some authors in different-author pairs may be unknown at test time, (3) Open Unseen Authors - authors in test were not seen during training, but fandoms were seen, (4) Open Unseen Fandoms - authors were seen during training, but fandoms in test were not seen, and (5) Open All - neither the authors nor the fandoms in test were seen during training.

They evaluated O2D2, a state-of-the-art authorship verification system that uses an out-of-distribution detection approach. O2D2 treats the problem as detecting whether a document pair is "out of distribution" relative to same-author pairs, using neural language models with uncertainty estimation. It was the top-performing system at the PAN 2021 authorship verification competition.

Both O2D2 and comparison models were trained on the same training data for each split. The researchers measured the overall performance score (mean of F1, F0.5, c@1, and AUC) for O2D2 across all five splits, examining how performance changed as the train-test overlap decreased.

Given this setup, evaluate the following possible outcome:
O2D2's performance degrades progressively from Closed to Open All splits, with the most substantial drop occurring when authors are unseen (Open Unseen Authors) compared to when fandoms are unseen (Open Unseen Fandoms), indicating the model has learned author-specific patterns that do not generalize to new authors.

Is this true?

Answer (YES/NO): YES